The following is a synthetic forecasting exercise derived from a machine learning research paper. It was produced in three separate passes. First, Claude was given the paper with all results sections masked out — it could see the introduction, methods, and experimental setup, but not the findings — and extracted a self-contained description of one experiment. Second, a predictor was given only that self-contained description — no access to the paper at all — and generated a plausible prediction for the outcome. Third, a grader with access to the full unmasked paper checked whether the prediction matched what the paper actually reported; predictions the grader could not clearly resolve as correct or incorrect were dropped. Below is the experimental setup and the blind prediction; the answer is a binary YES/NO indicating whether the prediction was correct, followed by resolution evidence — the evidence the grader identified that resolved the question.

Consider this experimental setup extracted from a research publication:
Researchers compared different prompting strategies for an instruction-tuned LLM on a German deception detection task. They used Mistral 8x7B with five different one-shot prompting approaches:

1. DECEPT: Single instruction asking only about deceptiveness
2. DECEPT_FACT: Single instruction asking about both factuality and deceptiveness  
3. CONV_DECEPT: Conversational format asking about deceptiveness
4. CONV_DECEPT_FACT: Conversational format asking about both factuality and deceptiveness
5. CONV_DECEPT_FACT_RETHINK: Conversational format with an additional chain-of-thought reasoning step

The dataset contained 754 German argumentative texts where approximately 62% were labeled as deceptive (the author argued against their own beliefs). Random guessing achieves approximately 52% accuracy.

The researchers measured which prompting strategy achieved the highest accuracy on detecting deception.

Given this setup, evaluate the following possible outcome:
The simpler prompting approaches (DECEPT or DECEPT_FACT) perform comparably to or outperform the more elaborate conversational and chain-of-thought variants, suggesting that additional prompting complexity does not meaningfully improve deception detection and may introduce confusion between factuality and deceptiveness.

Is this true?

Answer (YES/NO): YES